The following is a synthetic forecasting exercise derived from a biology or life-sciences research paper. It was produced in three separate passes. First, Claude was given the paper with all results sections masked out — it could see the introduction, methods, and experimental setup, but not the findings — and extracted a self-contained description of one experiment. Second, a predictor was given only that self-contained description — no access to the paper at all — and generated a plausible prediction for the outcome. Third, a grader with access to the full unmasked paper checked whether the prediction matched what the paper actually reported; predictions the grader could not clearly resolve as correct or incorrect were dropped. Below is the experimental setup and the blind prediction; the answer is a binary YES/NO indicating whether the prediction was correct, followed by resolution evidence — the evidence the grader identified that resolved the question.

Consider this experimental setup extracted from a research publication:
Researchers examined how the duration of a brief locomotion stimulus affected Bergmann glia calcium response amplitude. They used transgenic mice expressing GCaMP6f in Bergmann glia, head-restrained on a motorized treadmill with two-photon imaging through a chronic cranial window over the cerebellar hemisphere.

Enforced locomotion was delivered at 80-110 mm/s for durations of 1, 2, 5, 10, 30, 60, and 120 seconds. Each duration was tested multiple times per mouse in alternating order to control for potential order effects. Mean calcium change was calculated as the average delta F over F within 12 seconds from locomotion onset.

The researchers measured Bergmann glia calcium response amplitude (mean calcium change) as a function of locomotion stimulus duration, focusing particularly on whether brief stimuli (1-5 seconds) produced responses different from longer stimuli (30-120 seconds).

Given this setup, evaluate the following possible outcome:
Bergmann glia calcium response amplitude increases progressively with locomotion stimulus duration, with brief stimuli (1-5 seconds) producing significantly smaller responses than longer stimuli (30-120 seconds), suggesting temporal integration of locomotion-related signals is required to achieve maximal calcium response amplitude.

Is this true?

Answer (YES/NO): NO